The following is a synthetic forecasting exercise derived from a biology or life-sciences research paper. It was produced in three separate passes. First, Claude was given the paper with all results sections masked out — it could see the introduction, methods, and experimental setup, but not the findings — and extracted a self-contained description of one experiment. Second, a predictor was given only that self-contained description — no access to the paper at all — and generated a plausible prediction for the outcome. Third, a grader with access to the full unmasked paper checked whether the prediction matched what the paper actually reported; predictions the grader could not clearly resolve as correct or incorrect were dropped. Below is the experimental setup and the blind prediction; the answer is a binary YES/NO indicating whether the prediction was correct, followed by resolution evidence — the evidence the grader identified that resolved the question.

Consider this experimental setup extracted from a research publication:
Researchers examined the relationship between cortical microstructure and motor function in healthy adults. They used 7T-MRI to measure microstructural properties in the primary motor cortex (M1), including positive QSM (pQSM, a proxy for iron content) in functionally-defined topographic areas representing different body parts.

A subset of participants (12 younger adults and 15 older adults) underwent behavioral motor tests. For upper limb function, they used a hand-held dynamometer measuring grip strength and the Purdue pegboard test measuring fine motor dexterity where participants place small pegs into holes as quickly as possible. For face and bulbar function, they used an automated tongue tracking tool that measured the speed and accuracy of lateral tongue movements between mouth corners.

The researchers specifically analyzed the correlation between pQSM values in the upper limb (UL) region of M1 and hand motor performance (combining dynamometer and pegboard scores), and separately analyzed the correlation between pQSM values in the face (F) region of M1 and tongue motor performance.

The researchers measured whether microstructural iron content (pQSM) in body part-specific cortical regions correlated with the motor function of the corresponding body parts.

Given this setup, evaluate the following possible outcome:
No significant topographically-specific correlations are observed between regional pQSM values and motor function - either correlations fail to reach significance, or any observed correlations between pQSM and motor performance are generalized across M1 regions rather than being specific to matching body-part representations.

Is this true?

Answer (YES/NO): NO